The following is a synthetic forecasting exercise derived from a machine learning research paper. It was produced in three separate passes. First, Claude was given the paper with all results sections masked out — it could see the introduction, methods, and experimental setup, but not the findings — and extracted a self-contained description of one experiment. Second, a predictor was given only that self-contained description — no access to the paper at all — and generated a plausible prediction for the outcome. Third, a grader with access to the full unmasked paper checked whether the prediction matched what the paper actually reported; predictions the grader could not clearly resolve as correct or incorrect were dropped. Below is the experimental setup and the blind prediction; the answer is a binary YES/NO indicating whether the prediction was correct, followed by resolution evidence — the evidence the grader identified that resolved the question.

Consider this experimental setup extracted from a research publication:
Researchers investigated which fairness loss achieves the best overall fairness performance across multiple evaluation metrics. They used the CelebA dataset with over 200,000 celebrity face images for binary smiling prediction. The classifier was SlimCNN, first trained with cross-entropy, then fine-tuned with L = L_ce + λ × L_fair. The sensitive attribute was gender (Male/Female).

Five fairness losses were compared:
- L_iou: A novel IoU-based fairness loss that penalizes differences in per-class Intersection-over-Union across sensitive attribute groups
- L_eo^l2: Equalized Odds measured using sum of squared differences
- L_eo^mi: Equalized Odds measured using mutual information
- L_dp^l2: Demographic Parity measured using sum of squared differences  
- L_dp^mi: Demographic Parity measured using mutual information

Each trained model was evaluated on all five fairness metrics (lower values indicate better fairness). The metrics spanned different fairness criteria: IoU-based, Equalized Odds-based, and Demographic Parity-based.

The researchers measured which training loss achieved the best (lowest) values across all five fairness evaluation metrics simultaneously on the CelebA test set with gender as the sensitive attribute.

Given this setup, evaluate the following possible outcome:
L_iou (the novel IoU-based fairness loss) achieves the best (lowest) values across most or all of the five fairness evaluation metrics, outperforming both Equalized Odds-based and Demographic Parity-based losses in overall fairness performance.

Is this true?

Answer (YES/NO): NO